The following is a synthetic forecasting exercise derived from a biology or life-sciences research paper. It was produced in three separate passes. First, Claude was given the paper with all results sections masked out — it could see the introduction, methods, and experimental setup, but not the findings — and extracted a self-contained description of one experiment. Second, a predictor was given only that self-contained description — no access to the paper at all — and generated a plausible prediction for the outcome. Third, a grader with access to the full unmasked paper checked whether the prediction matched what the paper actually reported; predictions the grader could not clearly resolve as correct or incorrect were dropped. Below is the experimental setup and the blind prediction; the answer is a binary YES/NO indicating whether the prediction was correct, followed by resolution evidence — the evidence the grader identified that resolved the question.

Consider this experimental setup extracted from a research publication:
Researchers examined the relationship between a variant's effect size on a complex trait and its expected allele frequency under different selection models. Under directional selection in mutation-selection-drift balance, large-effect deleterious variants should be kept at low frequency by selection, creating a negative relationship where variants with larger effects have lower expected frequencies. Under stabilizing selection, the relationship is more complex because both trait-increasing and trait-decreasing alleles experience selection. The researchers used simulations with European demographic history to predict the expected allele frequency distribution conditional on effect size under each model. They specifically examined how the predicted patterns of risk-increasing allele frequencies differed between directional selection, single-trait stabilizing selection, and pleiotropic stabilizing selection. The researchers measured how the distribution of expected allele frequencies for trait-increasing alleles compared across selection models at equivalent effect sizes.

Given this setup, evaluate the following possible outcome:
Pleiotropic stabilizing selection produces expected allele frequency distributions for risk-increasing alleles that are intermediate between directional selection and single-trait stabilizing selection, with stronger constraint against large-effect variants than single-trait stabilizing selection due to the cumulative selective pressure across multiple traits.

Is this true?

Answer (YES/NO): NO